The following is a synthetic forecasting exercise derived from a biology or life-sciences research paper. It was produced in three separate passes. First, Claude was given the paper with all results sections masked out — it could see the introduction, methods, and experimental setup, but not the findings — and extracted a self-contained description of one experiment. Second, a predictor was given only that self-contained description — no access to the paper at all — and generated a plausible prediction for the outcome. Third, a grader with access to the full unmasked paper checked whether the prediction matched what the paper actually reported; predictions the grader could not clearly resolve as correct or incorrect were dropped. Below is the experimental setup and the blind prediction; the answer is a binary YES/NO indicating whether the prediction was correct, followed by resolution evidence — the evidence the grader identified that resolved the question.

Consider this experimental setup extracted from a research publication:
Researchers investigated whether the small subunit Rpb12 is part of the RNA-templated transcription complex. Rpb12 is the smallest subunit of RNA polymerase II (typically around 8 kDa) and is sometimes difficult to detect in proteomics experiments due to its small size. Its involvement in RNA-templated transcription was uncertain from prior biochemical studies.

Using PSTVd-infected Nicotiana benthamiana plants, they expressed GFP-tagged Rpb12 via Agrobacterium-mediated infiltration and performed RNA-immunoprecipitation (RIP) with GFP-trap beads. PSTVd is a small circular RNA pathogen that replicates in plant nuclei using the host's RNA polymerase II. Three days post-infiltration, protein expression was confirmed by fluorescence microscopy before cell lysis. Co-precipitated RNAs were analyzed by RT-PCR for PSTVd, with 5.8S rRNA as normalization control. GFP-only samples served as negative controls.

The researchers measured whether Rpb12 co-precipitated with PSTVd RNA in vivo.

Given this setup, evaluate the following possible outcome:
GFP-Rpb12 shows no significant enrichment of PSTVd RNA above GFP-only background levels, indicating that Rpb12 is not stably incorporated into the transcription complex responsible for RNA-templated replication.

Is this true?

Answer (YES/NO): NO